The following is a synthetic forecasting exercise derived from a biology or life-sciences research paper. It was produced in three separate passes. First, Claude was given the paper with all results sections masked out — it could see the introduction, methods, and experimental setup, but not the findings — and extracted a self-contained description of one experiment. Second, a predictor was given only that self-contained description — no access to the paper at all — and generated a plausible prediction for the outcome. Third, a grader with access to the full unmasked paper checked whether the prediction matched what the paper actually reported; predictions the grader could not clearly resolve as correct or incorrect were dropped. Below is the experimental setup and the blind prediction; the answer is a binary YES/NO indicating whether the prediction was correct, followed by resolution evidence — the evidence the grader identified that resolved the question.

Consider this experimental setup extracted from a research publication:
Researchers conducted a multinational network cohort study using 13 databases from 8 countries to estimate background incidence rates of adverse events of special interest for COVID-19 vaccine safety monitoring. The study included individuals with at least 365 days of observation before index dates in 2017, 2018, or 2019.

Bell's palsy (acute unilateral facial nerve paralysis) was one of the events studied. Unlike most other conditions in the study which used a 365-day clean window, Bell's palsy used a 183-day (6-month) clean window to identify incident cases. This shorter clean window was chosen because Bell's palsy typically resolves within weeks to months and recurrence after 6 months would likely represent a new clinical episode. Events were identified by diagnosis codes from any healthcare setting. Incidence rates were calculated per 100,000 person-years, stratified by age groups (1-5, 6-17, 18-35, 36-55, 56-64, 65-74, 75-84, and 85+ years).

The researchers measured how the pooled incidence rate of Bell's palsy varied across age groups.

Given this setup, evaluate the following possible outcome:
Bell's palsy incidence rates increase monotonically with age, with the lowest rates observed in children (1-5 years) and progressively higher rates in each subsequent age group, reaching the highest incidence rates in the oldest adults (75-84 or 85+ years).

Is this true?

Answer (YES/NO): YES